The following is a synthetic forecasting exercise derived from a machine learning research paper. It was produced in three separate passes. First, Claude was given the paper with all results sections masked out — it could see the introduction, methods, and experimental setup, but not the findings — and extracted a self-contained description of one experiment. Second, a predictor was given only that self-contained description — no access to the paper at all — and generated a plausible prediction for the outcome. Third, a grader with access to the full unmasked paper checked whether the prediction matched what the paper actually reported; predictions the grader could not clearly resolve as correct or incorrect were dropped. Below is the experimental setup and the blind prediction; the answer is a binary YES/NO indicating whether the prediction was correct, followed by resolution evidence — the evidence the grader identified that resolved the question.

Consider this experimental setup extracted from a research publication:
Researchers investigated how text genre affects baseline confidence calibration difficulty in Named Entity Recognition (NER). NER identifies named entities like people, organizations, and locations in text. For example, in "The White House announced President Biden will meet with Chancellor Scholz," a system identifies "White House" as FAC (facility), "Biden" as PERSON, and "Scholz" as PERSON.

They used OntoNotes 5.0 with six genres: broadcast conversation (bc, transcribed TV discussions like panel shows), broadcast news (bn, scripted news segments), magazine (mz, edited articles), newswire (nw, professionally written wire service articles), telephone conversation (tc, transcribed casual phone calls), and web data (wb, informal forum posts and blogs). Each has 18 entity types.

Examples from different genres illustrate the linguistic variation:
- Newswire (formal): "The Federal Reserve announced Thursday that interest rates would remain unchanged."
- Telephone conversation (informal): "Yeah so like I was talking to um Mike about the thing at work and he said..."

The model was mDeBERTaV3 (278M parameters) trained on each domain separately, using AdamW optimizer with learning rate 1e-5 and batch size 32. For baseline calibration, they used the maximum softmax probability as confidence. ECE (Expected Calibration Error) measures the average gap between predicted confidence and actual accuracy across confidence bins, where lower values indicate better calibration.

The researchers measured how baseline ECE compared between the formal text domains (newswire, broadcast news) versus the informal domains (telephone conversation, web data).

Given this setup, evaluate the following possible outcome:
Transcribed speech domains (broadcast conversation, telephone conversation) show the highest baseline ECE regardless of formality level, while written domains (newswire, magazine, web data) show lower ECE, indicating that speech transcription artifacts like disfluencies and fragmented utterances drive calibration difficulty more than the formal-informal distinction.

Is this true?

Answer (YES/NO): NO